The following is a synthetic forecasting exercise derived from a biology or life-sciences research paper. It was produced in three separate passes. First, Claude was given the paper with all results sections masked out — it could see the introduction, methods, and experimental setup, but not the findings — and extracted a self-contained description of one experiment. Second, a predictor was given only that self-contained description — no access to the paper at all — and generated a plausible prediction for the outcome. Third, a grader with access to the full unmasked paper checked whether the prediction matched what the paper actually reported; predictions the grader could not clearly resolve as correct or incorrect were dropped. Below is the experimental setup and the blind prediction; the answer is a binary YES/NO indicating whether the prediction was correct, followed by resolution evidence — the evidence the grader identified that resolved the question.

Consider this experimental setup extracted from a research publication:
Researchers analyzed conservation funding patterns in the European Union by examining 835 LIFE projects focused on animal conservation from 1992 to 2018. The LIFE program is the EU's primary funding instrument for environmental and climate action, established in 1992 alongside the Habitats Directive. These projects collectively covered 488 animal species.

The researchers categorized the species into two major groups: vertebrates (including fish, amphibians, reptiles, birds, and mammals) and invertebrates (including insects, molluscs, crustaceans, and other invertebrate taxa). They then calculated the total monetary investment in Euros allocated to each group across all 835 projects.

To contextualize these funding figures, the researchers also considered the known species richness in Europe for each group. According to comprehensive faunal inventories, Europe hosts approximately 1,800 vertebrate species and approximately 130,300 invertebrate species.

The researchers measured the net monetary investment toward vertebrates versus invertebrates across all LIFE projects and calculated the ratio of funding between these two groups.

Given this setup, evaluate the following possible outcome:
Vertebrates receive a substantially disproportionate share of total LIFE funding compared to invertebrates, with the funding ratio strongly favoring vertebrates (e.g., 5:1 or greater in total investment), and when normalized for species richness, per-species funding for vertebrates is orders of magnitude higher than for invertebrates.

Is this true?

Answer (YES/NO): YES